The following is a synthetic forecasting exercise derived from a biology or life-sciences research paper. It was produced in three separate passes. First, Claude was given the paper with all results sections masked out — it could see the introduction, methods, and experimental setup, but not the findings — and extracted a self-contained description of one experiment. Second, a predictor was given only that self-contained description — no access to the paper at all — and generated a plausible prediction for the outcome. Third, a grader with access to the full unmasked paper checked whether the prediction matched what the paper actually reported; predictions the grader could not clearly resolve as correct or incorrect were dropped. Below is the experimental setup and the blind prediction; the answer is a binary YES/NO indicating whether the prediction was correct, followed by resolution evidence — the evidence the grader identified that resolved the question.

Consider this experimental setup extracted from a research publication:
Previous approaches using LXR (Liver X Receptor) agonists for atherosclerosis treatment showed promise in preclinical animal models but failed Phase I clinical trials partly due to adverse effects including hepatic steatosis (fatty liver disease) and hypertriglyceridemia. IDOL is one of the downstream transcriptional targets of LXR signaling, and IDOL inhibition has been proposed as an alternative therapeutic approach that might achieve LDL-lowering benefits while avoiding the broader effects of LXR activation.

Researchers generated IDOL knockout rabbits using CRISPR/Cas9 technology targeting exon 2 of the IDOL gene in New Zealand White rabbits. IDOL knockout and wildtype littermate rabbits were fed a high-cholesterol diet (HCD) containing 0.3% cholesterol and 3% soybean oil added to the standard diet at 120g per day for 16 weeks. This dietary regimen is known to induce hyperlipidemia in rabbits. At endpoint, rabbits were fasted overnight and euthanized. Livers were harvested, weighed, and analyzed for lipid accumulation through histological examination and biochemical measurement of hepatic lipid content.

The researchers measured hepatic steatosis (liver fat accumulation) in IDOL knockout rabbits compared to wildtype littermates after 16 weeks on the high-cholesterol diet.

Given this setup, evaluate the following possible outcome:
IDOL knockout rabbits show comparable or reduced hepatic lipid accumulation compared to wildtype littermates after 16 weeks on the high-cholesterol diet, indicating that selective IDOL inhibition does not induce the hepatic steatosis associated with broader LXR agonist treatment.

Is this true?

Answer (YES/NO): YES